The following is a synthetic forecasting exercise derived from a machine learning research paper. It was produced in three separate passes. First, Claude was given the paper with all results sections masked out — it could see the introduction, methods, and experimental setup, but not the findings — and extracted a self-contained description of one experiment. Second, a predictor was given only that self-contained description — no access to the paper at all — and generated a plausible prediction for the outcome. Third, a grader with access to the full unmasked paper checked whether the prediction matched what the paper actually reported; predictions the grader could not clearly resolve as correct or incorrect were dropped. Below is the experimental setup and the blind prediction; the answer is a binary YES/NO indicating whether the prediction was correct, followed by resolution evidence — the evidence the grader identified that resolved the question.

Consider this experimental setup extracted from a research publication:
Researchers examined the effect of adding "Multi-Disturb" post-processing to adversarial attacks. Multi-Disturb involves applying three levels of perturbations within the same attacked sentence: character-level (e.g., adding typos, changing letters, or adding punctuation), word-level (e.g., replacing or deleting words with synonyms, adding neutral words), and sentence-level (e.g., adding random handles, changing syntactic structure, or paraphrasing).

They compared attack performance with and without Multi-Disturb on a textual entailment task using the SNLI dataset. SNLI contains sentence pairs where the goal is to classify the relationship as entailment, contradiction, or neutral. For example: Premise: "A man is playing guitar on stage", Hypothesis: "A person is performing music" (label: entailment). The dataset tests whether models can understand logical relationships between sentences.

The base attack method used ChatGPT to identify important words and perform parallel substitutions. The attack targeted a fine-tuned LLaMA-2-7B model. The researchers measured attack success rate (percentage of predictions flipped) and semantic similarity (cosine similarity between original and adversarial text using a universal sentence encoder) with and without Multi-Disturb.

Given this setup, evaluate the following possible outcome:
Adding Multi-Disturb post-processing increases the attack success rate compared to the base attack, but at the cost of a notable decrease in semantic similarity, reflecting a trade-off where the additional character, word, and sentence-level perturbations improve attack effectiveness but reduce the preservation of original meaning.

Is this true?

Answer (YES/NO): NO